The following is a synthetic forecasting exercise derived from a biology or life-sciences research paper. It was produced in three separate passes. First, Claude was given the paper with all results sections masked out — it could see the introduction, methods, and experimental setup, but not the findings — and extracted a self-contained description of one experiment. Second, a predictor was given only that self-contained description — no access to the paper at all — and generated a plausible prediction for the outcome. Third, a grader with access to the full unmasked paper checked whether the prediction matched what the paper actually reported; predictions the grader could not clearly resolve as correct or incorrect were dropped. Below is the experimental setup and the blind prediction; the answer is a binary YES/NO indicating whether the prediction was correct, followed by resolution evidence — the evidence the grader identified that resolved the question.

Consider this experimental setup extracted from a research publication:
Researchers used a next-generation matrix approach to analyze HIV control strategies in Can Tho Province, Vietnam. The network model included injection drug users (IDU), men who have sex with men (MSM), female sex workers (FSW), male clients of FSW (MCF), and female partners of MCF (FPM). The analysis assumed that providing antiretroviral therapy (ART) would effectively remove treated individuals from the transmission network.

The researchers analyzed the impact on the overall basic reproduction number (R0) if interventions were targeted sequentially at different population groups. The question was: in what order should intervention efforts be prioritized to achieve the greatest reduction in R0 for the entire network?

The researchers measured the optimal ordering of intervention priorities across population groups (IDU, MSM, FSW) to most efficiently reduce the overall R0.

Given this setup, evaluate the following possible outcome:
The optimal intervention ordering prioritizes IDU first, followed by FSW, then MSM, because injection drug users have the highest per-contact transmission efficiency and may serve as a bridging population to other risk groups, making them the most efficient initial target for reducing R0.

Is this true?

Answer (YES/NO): NO